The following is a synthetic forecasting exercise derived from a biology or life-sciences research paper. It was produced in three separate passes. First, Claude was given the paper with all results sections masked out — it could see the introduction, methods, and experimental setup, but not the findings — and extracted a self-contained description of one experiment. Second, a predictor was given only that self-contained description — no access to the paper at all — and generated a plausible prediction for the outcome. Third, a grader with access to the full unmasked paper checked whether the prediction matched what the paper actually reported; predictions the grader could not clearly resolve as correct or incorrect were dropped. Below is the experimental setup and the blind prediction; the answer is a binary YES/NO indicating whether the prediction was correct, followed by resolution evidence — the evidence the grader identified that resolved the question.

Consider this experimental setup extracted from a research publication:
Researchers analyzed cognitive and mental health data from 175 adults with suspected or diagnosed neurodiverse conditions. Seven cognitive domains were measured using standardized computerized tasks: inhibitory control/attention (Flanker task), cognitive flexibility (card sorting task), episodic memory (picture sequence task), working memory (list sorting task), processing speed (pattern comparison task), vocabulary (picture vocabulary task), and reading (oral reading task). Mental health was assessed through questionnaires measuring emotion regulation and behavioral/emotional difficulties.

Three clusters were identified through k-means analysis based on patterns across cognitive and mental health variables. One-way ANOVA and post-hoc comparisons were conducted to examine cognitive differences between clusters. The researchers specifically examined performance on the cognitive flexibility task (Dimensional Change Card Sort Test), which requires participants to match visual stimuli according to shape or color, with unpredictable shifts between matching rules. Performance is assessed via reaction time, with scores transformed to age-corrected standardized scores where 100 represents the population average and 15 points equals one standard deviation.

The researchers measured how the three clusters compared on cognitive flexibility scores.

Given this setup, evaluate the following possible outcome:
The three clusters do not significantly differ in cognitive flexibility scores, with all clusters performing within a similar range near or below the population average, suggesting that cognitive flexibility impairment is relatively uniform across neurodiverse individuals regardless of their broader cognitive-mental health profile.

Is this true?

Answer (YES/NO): NO